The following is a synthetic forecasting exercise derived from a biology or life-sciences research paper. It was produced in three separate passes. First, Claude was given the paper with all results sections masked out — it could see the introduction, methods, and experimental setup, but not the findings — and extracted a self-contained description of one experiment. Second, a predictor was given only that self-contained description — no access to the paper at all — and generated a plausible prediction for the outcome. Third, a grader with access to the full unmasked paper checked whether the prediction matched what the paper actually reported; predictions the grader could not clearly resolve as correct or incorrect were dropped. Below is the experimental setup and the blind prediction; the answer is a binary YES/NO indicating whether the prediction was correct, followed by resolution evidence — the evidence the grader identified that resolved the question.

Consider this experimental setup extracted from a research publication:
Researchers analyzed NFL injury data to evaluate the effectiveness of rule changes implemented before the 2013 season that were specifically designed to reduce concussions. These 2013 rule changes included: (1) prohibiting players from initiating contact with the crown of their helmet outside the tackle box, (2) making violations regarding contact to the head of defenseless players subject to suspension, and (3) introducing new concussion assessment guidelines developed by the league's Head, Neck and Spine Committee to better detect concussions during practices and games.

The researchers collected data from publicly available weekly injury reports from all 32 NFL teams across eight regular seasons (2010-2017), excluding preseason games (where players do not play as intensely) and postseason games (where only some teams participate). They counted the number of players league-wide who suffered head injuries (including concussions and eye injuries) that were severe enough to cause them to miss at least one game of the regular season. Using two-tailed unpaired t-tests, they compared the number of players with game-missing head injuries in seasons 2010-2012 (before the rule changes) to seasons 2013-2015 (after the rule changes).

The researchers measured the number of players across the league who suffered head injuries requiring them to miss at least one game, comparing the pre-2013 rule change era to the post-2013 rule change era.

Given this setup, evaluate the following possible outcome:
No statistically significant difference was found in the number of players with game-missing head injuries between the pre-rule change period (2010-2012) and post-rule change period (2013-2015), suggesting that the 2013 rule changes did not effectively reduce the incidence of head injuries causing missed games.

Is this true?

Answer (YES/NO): YES